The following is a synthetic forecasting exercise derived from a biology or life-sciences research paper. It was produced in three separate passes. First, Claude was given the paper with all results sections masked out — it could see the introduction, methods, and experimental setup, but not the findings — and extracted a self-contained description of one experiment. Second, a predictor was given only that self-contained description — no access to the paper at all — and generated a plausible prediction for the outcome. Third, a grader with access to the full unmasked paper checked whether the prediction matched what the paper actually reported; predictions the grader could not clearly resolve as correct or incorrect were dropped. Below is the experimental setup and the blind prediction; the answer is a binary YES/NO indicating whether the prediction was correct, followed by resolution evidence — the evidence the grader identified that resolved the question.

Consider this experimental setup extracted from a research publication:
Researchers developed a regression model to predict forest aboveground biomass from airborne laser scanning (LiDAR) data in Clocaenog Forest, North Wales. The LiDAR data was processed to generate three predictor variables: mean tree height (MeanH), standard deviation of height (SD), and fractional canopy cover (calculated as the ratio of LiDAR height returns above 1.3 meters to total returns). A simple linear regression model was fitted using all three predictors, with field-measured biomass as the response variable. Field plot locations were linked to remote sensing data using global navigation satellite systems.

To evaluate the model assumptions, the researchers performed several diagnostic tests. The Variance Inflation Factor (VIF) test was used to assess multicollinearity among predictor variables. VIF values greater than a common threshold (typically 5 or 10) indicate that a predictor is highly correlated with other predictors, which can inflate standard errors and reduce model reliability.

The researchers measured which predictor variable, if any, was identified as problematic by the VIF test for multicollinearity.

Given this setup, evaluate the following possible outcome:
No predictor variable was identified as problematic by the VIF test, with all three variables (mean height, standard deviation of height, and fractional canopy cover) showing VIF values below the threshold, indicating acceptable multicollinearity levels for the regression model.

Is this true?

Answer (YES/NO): NO